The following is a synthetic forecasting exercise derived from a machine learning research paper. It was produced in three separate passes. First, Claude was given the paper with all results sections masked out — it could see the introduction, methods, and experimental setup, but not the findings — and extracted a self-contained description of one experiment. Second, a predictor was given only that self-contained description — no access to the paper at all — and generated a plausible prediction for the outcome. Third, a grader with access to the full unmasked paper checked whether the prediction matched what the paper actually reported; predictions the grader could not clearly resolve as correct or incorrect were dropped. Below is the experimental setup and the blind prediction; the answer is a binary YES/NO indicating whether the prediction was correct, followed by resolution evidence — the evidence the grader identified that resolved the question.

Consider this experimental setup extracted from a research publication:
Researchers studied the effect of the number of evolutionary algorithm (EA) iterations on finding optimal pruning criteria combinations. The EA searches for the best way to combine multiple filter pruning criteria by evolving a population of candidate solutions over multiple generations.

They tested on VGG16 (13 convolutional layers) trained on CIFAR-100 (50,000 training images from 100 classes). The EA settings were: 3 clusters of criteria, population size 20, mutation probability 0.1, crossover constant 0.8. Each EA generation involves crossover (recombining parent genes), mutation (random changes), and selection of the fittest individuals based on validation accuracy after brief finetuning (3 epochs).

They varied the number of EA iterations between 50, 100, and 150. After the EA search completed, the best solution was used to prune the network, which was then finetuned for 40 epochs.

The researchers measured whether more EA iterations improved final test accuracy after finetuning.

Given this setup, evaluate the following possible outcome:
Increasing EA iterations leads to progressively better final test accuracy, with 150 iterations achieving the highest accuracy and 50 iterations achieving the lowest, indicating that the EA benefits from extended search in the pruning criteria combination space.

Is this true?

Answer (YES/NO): NO